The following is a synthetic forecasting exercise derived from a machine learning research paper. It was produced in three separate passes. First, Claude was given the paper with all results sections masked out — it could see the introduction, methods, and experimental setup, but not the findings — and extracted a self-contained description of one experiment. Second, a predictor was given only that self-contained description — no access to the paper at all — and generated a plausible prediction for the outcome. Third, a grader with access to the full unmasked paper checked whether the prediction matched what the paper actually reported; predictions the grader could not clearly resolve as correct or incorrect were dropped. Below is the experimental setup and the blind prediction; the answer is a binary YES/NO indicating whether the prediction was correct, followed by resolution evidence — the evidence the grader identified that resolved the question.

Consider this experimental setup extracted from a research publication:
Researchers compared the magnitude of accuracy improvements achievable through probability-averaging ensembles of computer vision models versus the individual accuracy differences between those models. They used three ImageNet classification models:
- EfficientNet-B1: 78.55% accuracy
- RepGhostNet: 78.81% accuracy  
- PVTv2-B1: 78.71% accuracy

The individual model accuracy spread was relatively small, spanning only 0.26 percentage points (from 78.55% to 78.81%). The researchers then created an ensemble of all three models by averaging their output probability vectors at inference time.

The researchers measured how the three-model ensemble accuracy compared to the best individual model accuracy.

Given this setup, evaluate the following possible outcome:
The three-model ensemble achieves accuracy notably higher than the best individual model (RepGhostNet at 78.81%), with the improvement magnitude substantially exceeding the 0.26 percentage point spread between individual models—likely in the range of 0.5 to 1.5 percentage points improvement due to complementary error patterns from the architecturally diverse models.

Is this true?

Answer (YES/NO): NO